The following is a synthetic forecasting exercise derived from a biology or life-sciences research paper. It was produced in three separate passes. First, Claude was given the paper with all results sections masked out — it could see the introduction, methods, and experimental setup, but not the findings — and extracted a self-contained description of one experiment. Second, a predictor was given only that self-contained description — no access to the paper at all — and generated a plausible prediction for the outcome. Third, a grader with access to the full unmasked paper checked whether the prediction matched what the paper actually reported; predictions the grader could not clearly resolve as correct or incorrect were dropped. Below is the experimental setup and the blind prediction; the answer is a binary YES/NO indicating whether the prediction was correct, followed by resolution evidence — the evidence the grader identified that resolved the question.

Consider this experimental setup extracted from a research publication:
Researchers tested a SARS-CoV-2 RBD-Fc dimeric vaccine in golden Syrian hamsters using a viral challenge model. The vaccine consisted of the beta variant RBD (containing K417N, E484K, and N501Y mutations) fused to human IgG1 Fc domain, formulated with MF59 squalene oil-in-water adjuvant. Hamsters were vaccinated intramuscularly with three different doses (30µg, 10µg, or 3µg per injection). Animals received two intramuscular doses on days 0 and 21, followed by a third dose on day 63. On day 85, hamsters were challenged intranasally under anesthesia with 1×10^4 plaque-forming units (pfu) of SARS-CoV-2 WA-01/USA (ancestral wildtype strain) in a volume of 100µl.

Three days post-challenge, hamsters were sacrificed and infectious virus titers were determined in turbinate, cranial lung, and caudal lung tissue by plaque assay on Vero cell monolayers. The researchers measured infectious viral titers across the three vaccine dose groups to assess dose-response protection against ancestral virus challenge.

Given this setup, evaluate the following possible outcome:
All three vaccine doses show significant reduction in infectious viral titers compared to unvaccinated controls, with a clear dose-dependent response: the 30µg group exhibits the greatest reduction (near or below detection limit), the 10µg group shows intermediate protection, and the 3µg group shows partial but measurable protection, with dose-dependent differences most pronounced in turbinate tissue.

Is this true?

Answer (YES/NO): NO